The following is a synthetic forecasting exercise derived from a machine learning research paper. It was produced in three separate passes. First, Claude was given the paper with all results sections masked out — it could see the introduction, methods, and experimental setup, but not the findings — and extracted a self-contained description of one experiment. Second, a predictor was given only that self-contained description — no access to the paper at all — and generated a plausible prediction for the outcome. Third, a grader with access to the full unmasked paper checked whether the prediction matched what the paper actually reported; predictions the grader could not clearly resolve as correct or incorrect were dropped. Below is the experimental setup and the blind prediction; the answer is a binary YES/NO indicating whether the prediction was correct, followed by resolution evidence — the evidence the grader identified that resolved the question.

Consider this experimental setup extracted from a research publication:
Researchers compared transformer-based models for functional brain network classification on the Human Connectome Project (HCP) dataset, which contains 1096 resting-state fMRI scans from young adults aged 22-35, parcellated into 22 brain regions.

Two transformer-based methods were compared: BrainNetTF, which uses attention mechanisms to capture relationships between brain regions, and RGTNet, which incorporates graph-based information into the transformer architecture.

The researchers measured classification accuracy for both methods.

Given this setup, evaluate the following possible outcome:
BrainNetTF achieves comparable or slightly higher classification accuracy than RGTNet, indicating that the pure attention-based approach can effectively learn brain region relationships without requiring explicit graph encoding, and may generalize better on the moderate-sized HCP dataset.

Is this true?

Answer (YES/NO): NO